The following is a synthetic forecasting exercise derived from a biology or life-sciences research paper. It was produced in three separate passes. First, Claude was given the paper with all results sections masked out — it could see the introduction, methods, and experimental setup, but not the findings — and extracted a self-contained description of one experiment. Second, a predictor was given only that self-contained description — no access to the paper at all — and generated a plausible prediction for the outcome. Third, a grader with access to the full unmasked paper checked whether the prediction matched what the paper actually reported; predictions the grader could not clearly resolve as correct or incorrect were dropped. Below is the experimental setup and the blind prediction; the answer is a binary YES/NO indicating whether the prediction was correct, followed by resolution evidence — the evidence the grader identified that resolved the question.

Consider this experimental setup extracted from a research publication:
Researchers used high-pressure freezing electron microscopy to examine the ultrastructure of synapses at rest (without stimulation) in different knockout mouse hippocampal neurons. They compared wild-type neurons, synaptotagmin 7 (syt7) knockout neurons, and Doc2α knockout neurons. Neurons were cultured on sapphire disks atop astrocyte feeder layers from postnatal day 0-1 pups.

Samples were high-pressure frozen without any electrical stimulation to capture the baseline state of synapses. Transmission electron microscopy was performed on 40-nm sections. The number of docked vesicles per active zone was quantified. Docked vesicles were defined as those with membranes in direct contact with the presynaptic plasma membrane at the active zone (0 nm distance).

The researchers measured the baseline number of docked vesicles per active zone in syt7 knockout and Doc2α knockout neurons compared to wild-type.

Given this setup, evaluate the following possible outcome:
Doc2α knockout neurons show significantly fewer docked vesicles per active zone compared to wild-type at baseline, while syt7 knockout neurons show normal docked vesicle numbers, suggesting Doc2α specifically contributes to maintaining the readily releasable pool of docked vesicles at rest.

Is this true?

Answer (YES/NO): NO